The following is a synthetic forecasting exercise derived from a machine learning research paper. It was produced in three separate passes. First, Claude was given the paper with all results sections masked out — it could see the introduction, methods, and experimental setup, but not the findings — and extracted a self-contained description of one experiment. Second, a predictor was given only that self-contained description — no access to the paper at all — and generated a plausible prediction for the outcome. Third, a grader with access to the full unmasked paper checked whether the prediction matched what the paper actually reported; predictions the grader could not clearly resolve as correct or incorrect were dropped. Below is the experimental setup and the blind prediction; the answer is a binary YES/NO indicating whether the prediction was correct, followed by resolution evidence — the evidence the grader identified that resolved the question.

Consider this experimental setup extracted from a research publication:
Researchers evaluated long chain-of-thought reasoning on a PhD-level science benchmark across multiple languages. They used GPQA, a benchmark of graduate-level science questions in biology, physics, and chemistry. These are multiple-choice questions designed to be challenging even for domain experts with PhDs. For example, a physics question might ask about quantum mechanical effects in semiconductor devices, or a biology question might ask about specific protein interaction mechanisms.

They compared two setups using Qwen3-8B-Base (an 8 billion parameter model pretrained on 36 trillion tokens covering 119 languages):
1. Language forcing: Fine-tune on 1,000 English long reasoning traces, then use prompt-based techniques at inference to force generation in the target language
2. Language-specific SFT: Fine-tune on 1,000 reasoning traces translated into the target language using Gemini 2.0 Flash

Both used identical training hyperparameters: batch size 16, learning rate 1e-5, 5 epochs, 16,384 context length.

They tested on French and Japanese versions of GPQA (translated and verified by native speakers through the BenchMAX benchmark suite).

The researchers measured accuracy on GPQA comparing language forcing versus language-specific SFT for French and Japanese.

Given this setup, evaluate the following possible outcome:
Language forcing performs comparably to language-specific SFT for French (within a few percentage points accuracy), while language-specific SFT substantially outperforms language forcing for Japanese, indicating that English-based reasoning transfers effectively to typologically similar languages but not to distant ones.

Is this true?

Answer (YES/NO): NO